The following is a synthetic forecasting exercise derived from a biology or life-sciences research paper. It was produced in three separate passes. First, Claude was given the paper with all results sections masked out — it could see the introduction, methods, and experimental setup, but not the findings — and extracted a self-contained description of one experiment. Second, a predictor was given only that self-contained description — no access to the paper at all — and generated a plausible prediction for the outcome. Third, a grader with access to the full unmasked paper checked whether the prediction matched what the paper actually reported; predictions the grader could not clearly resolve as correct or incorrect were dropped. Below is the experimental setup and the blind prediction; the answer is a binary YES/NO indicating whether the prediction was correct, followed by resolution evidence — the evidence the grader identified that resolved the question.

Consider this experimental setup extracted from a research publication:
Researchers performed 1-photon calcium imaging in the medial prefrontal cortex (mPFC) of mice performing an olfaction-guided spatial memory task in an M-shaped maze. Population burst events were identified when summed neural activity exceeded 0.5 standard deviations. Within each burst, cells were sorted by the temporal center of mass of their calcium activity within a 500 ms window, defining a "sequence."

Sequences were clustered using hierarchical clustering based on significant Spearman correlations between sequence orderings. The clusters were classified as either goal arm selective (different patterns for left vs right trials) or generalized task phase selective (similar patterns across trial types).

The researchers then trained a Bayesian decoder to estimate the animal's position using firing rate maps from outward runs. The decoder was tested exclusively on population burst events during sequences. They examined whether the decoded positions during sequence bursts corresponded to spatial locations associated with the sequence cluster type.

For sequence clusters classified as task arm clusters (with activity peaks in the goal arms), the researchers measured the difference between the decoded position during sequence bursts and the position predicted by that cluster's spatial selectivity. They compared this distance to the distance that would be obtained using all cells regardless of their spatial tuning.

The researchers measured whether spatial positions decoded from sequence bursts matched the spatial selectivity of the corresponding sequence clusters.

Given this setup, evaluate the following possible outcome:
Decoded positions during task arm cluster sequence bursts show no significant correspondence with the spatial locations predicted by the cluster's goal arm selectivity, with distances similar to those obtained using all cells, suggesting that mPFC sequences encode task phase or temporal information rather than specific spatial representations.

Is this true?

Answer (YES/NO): NO